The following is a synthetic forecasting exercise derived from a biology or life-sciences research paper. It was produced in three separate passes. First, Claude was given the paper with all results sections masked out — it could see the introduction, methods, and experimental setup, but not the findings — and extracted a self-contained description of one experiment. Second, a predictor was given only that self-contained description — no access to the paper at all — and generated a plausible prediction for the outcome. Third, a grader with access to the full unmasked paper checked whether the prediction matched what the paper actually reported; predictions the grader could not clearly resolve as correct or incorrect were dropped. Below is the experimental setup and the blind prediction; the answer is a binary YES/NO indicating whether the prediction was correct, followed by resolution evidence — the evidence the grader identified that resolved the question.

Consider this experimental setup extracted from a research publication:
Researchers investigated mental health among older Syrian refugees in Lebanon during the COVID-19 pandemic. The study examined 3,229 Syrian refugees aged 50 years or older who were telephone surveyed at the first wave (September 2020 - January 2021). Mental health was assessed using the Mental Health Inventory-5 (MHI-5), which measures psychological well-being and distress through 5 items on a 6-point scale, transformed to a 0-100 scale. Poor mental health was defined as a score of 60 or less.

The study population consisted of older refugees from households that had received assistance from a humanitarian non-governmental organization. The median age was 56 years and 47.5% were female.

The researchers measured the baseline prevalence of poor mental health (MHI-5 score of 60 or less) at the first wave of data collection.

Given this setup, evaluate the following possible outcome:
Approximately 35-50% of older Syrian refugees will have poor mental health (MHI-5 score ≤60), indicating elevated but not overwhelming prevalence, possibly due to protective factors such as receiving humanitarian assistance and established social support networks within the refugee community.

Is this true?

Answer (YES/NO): NO